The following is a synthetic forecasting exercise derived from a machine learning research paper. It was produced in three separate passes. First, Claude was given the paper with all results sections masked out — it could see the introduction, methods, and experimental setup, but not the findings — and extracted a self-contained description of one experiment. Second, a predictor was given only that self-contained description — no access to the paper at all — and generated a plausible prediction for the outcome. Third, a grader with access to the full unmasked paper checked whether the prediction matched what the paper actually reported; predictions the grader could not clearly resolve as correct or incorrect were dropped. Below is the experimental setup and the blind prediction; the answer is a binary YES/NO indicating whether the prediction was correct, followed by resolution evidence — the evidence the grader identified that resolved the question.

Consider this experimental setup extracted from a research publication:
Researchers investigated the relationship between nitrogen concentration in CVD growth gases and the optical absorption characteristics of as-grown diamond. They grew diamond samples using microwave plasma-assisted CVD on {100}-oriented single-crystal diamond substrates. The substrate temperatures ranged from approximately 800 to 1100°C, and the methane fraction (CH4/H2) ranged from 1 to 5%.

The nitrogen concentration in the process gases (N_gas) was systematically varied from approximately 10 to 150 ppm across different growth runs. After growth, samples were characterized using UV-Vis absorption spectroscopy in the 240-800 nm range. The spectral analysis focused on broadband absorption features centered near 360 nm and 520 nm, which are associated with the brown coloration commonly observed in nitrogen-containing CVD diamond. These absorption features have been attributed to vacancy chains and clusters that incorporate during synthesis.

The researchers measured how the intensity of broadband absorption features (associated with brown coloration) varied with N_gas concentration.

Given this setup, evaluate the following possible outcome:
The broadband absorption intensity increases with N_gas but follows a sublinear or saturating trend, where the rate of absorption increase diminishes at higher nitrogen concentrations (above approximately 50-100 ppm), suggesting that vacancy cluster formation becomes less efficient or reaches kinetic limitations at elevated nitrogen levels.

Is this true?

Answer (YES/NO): NO